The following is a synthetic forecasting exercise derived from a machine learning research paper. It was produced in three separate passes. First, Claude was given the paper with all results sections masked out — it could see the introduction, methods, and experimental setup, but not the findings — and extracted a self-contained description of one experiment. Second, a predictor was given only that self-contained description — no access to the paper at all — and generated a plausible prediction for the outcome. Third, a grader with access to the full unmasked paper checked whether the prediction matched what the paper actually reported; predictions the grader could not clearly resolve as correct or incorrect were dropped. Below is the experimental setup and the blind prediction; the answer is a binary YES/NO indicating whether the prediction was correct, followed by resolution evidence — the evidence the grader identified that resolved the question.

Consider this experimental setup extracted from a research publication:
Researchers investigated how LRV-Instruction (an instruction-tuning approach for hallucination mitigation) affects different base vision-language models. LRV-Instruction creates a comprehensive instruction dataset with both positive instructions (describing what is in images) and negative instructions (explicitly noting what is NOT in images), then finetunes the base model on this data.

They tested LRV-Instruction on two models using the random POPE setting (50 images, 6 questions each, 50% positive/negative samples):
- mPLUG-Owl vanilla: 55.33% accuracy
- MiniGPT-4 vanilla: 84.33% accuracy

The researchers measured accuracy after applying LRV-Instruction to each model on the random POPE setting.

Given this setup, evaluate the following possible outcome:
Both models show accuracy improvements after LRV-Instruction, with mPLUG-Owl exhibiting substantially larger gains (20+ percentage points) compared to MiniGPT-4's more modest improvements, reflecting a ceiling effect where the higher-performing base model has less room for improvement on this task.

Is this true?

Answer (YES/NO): NO